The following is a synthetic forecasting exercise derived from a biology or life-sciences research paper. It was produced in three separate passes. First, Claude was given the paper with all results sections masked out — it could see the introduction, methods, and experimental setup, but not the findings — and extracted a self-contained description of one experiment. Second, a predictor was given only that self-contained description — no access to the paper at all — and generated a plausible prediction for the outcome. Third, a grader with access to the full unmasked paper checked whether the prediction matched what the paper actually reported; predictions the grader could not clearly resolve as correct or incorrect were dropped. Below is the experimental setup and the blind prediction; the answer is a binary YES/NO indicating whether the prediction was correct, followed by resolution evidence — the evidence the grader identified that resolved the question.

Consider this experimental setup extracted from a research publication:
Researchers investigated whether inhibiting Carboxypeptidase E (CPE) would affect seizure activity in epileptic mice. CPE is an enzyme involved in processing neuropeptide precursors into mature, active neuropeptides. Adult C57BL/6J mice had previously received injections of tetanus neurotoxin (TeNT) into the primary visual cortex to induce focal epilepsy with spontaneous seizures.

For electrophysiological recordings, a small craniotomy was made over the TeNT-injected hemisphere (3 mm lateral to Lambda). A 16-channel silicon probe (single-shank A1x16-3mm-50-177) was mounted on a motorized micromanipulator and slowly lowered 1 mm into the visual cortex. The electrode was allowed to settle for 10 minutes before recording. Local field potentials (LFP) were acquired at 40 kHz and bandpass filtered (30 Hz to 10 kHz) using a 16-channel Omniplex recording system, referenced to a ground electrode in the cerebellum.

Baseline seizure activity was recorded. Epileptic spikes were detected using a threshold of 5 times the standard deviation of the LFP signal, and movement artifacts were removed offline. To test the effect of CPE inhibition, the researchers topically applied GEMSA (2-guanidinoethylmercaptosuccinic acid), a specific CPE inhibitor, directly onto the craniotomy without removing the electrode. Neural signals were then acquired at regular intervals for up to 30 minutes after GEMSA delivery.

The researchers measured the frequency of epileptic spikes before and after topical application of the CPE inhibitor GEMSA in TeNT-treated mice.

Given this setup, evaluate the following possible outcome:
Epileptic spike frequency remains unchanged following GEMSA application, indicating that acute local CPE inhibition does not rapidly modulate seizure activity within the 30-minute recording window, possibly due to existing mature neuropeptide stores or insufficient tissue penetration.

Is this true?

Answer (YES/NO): NO